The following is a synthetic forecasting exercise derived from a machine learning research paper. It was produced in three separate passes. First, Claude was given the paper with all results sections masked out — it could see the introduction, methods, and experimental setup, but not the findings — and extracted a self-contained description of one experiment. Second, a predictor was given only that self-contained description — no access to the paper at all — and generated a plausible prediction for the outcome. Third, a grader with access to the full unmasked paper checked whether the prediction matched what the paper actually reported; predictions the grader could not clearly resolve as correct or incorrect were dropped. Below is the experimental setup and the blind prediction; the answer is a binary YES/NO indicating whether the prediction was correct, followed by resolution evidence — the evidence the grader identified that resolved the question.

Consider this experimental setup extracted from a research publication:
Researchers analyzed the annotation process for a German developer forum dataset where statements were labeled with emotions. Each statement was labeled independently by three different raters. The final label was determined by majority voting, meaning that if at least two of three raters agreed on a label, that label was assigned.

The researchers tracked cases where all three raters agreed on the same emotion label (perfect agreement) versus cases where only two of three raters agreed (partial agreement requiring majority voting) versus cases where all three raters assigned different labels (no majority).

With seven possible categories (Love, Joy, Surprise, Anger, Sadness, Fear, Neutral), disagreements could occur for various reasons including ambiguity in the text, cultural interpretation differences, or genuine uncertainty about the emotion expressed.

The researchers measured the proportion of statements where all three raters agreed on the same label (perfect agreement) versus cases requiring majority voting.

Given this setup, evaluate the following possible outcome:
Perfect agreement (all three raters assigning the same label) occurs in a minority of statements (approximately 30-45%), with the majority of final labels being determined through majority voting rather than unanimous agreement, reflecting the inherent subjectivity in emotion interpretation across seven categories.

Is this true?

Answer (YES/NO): NO